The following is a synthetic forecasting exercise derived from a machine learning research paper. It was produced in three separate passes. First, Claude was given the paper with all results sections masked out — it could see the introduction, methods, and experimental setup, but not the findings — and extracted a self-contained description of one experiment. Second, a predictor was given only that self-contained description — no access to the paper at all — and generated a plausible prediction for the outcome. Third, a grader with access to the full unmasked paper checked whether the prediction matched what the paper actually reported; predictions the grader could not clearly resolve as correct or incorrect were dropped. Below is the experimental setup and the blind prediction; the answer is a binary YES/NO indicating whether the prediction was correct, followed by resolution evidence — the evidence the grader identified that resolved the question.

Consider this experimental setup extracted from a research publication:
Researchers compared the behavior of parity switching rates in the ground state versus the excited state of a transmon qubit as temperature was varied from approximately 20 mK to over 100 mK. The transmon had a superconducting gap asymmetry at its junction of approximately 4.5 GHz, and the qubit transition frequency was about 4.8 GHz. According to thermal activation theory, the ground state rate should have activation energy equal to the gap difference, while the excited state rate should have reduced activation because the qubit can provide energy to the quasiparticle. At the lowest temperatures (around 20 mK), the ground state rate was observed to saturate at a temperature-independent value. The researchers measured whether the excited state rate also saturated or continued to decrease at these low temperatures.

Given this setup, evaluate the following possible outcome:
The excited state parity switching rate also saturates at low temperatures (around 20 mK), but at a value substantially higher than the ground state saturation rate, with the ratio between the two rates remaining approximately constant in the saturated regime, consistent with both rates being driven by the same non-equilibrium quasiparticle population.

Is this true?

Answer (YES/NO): NO